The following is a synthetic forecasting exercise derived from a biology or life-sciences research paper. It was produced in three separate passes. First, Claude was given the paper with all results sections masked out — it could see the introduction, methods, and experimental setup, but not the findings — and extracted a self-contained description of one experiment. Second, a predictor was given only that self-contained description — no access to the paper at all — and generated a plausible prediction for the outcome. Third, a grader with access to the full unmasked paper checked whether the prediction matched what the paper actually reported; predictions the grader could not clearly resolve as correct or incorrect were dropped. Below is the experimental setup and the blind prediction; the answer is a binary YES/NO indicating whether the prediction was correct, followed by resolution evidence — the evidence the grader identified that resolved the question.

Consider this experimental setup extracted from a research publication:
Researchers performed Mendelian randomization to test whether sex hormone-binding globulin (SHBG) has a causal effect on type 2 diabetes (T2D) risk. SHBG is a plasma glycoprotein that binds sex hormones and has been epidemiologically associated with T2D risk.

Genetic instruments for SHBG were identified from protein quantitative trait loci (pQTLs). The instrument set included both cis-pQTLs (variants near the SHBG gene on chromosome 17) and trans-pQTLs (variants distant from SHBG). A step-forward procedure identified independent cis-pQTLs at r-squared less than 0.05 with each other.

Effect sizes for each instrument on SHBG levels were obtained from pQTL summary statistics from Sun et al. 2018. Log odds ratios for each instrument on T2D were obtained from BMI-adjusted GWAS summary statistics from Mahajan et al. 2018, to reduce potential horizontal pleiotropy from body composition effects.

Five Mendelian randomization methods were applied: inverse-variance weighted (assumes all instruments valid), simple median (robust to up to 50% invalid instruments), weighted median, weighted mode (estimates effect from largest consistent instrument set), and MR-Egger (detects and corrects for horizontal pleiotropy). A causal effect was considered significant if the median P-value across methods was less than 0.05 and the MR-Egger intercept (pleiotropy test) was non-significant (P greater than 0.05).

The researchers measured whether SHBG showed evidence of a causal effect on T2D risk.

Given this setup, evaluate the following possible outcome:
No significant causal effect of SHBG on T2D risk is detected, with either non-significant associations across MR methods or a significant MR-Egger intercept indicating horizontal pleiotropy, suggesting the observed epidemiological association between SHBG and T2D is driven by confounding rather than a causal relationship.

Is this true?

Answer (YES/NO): NO